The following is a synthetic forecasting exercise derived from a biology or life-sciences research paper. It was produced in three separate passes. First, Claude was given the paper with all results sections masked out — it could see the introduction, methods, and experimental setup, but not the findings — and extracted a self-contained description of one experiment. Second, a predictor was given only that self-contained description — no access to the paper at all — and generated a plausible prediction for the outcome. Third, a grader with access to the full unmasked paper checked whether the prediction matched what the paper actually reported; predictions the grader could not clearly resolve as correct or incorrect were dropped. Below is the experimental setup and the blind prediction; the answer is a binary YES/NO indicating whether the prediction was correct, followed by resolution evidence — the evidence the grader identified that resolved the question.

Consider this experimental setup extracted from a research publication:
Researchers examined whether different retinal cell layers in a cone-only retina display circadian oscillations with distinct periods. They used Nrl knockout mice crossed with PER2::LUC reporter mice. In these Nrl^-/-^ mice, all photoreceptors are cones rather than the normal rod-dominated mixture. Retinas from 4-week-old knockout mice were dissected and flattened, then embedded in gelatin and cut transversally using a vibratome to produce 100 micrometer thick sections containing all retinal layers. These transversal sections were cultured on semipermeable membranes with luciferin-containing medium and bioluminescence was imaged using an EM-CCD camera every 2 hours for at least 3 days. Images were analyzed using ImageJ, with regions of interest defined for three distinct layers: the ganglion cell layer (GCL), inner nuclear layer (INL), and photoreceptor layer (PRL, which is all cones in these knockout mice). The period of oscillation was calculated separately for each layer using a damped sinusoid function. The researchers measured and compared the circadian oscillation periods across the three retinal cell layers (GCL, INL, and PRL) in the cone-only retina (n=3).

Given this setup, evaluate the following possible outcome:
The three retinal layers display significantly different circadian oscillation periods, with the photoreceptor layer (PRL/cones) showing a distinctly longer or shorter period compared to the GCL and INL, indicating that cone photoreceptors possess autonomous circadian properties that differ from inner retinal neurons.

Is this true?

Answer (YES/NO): NO